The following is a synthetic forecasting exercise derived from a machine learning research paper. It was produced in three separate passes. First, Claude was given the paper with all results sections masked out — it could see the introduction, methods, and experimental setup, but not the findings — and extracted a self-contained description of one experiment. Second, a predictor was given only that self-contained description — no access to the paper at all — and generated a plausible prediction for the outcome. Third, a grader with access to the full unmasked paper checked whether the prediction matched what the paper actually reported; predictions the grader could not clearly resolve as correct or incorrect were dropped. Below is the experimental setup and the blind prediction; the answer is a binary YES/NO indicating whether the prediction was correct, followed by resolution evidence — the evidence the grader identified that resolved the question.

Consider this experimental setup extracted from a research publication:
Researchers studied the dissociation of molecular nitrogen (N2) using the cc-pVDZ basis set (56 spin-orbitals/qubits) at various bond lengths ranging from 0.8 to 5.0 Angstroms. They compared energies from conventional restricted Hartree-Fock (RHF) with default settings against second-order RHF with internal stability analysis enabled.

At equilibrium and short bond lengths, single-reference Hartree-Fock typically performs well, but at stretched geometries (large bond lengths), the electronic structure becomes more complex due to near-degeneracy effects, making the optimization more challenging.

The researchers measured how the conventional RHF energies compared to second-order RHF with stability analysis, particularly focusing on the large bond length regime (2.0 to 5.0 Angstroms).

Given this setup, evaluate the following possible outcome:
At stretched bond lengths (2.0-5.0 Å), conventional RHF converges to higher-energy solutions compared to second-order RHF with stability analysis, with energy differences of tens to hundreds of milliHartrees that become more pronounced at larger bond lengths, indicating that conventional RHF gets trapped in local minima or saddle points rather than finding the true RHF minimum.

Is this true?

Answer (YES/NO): YES